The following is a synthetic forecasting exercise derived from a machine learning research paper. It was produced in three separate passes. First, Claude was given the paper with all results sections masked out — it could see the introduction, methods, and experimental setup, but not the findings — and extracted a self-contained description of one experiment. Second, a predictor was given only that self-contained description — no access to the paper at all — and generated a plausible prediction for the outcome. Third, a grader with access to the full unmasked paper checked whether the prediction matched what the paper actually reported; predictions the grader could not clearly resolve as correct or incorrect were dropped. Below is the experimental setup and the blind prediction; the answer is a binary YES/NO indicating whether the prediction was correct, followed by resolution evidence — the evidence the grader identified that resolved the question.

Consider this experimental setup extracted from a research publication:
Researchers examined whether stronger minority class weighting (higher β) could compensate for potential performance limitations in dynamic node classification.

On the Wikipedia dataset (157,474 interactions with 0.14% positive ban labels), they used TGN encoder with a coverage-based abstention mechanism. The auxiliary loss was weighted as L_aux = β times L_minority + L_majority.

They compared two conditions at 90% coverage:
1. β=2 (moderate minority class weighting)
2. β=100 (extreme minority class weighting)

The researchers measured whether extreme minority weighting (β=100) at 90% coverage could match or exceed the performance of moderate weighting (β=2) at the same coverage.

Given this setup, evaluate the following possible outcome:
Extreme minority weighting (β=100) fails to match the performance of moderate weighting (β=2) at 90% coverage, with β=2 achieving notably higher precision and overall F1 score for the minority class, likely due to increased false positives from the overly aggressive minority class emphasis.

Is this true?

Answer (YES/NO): NO